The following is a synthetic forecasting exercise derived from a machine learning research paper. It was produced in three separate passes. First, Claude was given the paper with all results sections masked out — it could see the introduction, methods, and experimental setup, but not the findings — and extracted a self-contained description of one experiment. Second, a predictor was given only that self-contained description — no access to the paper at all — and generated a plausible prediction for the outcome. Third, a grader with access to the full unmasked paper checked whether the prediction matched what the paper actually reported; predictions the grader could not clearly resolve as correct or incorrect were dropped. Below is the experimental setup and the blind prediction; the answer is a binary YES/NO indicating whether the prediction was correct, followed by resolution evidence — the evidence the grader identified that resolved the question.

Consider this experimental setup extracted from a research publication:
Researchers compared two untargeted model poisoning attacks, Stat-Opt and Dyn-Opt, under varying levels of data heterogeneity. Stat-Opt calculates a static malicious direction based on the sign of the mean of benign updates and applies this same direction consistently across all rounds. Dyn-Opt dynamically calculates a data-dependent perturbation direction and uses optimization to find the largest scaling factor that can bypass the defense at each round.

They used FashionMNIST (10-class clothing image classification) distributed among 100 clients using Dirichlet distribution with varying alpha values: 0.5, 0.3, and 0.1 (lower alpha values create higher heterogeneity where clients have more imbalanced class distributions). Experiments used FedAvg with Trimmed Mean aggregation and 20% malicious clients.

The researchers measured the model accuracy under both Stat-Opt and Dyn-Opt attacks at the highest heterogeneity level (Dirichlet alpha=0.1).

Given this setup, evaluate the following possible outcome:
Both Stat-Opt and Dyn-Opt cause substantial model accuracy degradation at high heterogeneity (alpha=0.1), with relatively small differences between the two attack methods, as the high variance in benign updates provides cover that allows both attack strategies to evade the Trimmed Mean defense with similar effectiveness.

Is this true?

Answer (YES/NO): NO